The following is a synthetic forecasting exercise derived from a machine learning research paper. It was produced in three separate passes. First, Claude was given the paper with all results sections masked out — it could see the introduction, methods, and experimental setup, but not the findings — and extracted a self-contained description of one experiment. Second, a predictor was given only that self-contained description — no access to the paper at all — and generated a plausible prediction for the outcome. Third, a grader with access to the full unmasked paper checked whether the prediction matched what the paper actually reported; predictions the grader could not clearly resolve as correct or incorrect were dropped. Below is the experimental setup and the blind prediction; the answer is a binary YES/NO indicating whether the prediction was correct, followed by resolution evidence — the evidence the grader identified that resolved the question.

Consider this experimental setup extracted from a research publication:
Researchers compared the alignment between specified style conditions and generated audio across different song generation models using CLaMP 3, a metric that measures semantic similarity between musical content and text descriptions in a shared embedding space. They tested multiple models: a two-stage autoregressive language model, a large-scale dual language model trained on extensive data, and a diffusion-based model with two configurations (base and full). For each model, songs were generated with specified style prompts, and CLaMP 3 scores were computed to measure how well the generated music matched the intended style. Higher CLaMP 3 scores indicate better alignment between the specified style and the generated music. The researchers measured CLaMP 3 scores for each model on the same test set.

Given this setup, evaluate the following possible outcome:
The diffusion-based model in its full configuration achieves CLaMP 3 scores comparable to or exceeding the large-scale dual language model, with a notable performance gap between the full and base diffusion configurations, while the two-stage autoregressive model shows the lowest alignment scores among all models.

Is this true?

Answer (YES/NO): NO